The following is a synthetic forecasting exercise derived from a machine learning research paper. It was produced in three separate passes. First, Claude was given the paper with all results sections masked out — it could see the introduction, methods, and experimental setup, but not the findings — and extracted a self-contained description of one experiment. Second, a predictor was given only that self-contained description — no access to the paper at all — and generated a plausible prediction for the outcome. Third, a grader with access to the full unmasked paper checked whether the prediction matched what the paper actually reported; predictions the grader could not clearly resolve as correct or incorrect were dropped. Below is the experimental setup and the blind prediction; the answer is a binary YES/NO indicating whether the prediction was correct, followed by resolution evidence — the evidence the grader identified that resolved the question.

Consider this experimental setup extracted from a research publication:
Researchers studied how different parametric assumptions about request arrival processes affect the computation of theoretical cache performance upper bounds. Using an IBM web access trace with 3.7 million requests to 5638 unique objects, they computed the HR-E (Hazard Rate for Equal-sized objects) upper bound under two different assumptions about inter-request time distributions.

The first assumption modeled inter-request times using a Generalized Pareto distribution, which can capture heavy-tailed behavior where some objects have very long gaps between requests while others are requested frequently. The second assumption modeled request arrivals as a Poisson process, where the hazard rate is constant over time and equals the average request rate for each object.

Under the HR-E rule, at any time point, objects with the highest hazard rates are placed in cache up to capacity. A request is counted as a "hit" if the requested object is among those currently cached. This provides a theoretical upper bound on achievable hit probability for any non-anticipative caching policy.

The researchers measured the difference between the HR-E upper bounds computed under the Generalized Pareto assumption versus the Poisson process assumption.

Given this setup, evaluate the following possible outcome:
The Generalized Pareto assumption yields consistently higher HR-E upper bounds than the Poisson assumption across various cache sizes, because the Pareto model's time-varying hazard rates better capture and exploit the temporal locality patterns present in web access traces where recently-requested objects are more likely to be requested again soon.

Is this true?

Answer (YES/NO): YES